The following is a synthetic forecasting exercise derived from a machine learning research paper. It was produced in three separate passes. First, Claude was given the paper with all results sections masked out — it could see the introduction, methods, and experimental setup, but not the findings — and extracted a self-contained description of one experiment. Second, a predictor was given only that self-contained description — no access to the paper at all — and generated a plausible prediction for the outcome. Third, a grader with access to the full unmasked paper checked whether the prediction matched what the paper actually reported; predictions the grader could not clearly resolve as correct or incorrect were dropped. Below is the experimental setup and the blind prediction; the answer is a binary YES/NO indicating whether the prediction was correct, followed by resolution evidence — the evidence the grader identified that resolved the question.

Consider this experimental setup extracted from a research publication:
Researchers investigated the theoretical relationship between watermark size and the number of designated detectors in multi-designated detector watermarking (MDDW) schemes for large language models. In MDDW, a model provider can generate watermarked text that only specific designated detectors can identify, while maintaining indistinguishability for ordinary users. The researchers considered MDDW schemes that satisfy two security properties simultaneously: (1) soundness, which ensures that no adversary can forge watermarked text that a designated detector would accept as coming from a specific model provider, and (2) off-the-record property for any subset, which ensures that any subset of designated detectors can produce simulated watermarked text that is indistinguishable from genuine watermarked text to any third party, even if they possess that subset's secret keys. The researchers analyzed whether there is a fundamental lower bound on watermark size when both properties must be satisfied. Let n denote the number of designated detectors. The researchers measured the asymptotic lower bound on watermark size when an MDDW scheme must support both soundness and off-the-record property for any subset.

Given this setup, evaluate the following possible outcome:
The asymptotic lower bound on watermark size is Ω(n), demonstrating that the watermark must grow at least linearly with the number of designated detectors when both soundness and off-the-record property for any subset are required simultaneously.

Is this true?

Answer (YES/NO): YES